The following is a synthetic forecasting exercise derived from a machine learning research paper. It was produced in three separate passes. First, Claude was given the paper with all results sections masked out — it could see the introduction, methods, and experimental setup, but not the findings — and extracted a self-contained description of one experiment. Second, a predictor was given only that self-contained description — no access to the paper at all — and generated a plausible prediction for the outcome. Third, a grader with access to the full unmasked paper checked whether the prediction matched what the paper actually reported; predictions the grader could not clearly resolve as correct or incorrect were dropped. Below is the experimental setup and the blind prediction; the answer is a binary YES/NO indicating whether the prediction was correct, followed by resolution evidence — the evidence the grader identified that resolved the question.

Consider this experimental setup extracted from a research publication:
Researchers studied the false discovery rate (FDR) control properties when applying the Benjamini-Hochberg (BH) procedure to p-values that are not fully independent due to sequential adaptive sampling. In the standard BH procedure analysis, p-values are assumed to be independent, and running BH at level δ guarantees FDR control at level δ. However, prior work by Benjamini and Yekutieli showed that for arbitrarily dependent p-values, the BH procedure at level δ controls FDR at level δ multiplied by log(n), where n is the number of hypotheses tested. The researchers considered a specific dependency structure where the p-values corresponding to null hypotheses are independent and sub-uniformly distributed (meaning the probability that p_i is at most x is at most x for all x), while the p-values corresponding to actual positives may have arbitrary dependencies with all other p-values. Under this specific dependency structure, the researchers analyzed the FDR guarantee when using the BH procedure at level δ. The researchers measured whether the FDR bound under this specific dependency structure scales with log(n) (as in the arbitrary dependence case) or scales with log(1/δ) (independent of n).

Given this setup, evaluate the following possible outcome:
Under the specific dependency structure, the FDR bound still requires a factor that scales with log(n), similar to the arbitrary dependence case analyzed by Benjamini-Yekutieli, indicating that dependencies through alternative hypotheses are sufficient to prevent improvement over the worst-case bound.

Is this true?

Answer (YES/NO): NO